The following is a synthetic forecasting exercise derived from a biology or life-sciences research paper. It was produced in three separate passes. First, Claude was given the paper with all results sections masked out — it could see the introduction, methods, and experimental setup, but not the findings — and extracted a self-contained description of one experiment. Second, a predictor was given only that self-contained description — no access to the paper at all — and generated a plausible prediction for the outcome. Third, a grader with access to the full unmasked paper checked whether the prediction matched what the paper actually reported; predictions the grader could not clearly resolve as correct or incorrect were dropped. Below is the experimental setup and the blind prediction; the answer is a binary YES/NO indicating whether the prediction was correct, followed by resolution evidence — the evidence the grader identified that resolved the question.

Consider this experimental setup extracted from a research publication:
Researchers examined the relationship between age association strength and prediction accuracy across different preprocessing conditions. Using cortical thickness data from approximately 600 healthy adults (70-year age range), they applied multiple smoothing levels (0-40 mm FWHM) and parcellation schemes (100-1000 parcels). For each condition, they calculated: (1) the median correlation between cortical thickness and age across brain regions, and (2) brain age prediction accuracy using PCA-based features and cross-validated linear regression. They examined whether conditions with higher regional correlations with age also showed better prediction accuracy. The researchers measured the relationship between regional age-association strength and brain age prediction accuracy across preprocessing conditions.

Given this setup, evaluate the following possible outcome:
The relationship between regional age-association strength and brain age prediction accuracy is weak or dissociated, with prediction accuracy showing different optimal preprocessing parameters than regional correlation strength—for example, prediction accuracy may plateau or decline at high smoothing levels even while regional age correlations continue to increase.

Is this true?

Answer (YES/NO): YES